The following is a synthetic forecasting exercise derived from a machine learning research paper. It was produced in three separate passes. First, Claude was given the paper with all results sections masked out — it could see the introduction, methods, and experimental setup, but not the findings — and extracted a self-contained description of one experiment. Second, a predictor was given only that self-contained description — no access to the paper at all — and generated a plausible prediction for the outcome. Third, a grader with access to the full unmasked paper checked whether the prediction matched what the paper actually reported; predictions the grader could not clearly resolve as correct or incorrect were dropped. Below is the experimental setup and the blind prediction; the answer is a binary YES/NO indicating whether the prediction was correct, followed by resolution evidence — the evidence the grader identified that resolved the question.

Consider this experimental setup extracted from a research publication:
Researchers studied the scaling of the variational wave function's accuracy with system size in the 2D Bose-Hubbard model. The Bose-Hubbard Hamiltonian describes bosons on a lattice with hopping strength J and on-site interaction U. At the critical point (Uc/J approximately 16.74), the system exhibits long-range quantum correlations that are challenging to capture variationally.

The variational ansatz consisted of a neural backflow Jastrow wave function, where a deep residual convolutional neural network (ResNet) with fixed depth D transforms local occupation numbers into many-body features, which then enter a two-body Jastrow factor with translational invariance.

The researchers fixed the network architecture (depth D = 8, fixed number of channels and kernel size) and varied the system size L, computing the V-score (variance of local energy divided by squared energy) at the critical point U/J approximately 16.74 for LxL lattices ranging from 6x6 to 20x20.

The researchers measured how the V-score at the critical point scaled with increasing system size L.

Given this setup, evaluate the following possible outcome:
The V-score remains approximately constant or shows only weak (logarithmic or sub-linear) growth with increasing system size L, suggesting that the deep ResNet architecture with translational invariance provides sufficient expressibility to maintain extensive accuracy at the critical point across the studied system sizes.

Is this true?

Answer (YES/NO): YES